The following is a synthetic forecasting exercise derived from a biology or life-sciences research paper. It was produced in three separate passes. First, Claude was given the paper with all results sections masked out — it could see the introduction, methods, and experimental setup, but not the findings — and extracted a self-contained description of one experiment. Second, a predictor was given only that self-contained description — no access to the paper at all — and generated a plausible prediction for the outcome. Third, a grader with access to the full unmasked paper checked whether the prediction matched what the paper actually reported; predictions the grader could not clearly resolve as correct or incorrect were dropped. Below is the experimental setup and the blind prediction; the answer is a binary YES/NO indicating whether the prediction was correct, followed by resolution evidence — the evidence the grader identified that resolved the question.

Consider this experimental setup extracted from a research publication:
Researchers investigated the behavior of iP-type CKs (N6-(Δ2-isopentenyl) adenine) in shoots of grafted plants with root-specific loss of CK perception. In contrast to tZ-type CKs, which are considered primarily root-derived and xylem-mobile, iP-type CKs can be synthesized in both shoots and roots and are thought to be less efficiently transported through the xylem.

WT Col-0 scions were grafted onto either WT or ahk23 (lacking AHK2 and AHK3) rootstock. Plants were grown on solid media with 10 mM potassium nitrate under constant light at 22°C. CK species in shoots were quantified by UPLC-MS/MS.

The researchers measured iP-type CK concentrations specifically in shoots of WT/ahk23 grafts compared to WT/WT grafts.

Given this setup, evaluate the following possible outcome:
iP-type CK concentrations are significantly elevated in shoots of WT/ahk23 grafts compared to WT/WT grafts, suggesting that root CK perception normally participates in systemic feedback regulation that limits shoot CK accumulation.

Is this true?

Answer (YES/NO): NO